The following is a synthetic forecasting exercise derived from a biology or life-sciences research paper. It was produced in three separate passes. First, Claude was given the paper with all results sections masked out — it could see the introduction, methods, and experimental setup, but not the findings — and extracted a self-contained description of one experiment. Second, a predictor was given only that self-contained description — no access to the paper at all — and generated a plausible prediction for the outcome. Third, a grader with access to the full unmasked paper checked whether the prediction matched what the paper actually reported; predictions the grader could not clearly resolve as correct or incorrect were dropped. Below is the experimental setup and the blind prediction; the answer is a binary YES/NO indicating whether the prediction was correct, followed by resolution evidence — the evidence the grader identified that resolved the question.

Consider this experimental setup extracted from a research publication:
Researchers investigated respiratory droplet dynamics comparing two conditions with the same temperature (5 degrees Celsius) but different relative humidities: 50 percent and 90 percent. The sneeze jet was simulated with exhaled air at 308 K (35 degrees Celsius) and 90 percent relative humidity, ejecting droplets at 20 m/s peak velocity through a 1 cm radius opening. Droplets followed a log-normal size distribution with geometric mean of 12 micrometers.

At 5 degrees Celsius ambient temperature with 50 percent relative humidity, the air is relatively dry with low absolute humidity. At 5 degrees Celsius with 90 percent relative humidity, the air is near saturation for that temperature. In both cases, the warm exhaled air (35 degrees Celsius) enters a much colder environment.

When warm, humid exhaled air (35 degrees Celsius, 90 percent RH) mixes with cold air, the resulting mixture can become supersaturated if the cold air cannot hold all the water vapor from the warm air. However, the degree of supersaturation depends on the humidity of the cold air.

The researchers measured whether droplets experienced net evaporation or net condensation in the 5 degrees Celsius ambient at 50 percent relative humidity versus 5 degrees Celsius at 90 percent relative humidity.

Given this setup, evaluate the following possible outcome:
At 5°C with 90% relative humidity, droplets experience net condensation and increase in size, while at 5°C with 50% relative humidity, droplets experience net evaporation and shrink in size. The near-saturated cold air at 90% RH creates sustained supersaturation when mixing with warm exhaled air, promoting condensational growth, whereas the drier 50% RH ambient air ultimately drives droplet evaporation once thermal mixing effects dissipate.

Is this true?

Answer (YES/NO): YES